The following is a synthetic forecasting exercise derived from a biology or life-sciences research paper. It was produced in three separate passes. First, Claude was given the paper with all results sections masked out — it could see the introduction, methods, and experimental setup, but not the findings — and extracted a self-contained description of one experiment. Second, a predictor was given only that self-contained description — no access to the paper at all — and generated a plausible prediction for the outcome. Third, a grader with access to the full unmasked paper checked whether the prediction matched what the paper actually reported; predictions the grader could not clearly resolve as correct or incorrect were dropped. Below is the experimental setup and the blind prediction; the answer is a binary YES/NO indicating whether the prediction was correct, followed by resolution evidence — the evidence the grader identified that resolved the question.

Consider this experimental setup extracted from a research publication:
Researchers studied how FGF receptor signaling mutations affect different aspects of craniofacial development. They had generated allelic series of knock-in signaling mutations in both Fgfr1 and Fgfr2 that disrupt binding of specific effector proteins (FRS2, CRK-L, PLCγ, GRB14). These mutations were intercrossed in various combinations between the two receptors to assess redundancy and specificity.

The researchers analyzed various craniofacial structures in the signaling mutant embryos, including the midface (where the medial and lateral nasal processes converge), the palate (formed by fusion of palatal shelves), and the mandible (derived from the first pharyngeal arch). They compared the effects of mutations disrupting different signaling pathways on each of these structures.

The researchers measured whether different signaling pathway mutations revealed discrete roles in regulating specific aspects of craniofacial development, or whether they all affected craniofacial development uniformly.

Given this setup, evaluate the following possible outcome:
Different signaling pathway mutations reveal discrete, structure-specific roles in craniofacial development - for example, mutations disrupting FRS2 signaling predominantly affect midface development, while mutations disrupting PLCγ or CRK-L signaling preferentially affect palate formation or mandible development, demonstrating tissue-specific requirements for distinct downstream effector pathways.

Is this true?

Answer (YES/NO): NO